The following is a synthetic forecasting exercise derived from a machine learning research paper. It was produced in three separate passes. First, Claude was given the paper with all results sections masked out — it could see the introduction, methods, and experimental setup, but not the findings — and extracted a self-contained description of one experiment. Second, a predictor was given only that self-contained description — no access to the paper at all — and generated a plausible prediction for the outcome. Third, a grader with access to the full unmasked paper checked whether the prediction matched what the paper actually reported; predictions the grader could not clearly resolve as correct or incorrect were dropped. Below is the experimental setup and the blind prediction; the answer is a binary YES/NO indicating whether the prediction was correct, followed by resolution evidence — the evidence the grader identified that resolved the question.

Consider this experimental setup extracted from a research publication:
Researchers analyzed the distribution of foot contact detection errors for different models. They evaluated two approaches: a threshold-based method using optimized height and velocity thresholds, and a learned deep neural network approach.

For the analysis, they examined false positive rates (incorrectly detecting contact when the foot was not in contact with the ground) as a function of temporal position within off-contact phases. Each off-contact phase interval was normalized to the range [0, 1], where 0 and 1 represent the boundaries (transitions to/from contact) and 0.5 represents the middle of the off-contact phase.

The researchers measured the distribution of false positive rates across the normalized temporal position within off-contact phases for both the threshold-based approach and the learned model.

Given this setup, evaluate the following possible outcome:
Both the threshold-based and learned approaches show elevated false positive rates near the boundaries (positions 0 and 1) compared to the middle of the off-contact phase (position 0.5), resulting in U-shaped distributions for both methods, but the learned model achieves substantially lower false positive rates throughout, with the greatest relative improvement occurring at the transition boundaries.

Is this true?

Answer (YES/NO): NO